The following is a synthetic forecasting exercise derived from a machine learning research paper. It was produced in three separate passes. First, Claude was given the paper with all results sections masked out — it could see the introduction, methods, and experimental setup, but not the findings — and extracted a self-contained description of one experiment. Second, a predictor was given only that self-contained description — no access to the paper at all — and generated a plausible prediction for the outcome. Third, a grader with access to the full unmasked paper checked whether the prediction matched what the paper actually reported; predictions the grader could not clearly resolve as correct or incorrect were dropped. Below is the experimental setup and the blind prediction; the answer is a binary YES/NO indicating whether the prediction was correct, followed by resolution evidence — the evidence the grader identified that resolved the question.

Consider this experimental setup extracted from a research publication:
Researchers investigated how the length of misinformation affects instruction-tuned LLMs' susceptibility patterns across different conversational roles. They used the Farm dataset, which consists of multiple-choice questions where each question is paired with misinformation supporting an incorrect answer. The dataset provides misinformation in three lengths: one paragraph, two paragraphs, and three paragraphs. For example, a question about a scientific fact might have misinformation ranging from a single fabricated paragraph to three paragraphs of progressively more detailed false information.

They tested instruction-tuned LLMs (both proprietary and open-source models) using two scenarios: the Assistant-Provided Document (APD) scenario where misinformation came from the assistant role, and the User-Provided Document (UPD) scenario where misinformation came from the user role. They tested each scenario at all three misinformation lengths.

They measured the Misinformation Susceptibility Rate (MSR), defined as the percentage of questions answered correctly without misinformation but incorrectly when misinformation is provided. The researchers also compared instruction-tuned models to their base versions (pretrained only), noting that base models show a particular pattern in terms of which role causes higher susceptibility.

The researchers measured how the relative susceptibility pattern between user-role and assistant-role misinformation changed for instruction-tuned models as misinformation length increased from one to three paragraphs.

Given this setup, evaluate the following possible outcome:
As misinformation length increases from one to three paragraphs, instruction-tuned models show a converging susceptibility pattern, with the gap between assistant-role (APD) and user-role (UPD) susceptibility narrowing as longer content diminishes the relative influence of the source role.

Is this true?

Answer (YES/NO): NO